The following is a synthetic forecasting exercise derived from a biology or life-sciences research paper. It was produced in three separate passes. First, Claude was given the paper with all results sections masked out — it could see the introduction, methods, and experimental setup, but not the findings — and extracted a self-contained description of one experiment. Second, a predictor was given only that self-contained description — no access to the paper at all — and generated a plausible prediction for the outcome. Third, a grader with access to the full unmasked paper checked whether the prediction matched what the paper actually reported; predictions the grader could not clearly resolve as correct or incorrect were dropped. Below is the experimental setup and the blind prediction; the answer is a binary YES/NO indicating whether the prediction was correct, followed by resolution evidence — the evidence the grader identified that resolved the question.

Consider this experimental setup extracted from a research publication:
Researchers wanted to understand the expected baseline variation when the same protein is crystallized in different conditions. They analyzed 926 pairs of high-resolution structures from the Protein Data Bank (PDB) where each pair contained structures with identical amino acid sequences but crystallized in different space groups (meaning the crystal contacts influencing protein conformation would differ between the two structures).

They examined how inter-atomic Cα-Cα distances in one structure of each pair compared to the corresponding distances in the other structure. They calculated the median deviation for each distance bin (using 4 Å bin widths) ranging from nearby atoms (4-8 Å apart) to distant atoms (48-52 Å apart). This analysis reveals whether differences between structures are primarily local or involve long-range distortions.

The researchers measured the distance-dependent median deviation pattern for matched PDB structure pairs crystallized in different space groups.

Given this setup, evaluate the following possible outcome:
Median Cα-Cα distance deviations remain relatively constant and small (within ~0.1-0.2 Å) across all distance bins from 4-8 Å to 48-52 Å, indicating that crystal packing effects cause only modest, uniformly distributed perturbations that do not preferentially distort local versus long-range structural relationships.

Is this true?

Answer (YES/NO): NO